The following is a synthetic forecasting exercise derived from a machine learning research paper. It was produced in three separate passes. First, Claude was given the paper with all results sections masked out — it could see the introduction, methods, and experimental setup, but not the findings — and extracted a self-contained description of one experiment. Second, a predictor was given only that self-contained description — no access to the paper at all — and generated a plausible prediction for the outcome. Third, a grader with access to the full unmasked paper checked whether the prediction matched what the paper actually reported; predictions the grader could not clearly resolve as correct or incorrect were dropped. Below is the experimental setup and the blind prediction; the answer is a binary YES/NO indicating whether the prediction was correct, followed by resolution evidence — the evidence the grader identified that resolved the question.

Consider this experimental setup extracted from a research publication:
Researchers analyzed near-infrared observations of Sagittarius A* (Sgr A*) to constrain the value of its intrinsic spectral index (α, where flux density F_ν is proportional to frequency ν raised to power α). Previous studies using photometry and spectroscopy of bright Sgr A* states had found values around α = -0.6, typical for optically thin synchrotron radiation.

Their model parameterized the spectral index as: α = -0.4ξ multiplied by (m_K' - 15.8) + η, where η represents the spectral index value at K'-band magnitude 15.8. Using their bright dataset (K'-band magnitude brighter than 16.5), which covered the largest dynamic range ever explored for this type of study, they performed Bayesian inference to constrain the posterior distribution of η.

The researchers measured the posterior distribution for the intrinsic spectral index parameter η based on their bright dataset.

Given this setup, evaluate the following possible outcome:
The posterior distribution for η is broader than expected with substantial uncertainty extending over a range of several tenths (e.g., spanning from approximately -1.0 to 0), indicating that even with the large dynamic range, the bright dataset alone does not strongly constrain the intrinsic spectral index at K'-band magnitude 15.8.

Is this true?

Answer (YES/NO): NO